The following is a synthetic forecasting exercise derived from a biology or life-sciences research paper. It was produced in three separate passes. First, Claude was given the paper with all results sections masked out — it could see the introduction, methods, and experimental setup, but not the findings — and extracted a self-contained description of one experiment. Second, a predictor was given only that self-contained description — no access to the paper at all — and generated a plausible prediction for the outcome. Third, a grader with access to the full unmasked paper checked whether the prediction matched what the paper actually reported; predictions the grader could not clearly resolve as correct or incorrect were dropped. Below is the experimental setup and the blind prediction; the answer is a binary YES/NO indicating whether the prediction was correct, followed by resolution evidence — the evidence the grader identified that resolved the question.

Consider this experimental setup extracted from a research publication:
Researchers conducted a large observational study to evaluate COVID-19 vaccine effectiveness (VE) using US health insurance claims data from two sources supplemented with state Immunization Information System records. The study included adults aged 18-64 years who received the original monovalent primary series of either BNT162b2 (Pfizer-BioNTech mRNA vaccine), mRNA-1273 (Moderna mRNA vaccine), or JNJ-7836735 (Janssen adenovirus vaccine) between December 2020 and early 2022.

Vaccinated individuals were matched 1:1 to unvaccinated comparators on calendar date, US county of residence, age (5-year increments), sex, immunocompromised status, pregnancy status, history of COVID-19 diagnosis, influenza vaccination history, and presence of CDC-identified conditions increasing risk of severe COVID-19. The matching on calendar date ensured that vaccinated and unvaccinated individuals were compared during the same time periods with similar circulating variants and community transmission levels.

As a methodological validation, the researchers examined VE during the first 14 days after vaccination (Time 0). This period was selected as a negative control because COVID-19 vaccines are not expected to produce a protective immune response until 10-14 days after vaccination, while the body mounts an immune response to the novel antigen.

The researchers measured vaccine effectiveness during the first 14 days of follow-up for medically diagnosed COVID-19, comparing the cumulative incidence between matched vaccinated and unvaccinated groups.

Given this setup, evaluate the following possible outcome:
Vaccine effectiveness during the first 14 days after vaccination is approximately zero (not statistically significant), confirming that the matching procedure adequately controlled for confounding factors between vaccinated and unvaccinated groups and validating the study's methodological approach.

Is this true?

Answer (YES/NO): NO